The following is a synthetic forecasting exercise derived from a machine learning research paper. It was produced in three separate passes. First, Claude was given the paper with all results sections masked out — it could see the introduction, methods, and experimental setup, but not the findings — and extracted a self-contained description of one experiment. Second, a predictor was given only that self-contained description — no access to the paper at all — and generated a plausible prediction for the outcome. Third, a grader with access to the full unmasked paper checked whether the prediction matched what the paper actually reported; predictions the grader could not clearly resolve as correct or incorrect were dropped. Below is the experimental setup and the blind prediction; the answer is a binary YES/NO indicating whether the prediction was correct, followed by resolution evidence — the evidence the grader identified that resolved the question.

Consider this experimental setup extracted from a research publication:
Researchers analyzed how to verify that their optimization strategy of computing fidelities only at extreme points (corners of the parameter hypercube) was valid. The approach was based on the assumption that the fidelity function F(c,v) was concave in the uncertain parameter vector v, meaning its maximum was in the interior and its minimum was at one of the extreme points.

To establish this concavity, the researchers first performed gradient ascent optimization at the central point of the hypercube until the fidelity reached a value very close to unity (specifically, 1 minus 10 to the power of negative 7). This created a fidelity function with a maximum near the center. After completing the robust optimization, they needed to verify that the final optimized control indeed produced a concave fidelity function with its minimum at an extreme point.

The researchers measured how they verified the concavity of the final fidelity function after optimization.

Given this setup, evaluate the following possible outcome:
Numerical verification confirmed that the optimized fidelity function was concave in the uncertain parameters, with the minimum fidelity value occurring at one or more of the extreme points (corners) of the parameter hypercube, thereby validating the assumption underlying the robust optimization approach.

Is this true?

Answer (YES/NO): YES